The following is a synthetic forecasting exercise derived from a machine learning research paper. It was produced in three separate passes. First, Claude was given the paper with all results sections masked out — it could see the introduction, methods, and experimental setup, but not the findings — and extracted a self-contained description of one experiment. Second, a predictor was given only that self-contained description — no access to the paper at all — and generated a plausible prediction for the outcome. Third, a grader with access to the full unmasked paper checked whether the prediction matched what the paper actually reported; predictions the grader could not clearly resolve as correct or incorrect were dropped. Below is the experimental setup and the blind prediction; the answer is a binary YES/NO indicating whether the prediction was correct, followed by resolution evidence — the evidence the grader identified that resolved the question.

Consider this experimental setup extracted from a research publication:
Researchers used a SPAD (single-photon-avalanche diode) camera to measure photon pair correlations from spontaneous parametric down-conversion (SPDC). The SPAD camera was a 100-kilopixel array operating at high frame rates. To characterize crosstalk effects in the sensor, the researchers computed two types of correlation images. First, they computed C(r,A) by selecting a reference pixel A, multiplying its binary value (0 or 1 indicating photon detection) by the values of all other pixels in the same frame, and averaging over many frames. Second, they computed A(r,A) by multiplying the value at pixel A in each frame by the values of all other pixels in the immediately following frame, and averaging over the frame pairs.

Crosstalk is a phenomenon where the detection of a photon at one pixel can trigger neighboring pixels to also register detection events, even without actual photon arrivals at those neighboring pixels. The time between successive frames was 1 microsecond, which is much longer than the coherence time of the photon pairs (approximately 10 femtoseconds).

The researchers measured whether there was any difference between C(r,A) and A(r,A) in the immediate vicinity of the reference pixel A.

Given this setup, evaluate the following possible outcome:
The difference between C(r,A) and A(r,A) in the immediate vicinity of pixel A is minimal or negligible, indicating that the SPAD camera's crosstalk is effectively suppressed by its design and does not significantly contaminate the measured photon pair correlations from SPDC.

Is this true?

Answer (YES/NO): NO